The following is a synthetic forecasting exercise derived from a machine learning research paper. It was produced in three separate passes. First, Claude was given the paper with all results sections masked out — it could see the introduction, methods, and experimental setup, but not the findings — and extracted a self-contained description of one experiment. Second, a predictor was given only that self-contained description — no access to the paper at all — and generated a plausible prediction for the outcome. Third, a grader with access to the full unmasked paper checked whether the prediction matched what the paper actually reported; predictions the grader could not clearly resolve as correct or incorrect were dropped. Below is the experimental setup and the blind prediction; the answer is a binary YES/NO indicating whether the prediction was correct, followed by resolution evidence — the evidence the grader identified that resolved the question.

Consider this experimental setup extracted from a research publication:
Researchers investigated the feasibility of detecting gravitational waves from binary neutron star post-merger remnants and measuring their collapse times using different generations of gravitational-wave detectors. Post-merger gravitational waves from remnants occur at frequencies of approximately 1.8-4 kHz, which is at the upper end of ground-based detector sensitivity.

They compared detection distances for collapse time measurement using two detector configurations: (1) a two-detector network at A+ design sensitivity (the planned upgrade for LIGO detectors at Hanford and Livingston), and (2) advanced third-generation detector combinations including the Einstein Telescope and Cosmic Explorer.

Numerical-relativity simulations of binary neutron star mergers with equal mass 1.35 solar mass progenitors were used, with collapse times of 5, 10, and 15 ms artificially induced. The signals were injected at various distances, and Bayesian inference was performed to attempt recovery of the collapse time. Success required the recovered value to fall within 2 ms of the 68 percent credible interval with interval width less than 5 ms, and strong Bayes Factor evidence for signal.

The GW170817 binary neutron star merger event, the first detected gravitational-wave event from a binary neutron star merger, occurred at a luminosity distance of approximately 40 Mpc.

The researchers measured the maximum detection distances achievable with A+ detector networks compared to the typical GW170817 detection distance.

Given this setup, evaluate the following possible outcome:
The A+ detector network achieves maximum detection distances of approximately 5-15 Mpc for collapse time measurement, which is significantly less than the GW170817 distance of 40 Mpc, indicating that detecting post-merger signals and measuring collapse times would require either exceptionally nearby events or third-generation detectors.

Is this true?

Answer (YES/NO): NO